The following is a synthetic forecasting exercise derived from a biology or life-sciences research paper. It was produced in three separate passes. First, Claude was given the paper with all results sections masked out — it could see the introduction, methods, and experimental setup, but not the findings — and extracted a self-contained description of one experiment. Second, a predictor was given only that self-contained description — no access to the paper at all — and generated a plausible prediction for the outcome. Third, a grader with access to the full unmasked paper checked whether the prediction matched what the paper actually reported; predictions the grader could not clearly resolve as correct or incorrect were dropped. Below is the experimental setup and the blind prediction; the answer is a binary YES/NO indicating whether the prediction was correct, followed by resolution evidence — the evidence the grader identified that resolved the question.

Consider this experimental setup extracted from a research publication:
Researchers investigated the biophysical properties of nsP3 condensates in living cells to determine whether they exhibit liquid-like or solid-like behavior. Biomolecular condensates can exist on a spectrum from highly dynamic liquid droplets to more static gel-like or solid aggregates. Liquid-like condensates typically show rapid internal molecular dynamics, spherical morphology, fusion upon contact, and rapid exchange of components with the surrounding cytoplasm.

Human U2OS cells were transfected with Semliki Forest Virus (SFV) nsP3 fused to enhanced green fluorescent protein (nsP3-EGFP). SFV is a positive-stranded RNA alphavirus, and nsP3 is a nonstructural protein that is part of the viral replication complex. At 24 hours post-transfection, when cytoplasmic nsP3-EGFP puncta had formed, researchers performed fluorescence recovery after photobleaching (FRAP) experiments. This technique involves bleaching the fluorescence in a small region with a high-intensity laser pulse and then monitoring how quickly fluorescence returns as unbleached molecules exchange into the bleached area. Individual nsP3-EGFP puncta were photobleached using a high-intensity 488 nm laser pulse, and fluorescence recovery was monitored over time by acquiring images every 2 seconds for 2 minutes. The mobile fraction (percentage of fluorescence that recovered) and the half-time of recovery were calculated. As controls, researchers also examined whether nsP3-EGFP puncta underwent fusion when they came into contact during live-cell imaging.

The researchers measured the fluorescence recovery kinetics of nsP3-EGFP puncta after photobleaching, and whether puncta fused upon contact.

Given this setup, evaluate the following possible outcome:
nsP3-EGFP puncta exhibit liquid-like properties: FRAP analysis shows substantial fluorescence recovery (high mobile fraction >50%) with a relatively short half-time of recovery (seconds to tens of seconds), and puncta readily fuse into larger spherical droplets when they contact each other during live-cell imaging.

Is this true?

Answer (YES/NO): NO